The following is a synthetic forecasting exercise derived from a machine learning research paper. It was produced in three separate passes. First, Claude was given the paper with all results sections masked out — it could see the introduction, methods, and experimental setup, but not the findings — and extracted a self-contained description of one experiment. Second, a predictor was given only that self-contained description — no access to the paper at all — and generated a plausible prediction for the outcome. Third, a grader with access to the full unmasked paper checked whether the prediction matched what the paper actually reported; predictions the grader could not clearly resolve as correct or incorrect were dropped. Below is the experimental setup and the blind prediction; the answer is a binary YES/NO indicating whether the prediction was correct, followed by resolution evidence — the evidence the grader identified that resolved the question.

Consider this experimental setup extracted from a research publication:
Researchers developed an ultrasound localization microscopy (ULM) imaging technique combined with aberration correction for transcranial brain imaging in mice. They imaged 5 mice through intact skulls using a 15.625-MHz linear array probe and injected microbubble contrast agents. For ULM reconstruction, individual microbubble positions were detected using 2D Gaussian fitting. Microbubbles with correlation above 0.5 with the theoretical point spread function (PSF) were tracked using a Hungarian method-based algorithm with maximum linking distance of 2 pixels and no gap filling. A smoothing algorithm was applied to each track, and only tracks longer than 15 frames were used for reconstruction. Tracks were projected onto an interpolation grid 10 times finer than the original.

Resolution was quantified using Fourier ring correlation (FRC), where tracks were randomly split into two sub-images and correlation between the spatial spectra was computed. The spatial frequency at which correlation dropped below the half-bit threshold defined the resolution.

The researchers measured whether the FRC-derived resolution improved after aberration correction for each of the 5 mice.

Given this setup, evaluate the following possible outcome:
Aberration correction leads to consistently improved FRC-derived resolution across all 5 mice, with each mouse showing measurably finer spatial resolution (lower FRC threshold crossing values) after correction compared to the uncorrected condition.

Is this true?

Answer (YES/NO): NO